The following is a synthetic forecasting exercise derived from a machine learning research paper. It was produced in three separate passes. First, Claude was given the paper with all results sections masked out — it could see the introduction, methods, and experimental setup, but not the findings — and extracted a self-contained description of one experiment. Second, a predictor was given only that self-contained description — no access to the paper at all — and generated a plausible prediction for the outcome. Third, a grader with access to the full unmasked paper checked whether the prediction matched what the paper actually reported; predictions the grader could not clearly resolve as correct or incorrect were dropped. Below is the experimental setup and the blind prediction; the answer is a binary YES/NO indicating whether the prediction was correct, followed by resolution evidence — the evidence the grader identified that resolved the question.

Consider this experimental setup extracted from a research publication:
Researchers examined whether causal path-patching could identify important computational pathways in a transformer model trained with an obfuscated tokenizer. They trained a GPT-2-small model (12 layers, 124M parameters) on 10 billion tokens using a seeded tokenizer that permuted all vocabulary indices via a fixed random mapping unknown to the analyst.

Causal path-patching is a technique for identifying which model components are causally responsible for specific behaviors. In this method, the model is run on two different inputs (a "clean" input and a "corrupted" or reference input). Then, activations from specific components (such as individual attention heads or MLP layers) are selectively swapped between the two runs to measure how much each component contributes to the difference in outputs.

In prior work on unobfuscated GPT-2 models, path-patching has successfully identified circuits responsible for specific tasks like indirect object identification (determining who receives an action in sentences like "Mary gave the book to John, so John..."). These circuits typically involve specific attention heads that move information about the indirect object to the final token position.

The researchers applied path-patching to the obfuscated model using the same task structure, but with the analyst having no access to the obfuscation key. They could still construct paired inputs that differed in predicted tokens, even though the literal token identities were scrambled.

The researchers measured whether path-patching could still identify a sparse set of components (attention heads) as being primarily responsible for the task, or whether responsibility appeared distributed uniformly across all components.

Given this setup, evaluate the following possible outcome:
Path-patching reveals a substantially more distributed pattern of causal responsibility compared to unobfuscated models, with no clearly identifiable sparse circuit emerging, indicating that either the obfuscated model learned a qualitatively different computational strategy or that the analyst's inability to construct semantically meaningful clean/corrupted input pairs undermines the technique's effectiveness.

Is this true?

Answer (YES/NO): NO